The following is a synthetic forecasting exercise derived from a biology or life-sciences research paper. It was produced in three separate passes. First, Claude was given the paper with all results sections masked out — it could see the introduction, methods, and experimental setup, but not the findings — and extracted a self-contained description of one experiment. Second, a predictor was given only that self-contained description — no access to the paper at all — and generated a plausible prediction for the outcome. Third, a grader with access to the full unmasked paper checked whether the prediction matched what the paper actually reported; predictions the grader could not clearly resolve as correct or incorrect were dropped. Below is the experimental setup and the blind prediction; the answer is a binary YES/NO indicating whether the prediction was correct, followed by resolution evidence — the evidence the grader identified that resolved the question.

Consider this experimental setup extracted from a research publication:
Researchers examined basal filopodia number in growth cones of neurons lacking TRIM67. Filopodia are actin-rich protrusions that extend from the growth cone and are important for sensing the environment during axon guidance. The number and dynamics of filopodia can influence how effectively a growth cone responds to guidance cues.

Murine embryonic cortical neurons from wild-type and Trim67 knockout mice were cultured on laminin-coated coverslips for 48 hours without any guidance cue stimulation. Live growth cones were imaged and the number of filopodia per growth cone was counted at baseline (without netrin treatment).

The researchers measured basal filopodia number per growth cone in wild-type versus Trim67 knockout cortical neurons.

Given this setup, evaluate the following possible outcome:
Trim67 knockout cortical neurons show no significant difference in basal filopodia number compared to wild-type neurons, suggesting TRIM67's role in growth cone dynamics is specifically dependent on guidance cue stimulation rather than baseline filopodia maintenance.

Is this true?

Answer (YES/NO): YES